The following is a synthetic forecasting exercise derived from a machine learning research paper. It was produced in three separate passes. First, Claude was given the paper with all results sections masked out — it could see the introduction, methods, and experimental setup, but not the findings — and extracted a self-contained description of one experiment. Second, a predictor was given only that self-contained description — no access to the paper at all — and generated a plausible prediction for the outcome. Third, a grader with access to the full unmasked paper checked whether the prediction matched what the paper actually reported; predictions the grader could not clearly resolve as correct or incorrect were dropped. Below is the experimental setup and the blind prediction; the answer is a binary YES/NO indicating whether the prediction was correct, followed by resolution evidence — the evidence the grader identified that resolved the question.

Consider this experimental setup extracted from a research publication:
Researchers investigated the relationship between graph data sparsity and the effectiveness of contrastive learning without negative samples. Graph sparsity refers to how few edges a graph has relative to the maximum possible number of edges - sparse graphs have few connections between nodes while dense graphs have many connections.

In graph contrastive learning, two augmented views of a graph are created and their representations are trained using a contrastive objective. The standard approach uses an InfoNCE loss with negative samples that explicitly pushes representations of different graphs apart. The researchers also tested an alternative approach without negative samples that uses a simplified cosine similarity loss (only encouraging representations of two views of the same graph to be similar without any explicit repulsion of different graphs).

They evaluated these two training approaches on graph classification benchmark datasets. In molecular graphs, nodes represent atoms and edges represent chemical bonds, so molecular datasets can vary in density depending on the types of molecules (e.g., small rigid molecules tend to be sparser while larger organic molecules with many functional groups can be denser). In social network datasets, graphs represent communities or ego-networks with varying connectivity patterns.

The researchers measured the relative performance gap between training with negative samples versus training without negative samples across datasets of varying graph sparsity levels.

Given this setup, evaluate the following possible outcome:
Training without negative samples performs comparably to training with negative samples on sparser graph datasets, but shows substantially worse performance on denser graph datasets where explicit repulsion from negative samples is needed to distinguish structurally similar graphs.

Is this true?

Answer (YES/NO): NO